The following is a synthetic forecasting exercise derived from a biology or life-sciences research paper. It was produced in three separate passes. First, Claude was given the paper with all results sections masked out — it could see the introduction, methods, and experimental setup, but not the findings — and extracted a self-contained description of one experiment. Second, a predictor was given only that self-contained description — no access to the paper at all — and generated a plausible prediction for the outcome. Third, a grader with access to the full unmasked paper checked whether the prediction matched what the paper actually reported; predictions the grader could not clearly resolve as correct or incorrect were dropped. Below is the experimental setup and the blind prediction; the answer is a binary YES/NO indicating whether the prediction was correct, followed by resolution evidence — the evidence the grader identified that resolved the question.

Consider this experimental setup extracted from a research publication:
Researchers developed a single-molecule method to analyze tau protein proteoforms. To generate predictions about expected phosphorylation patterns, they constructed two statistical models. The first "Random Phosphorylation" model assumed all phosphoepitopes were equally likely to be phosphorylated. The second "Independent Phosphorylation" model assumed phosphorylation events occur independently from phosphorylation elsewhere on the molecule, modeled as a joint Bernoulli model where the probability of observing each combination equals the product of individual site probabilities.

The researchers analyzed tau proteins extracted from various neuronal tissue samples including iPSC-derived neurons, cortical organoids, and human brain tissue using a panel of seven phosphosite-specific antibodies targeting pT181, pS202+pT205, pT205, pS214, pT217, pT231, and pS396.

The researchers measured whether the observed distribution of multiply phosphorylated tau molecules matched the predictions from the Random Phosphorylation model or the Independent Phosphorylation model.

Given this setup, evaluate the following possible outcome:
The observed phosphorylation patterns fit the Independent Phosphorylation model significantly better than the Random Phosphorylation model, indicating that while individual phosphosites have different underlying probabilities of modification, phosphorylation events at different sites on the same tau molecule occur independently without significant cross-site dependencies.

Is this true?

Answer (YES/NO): NO